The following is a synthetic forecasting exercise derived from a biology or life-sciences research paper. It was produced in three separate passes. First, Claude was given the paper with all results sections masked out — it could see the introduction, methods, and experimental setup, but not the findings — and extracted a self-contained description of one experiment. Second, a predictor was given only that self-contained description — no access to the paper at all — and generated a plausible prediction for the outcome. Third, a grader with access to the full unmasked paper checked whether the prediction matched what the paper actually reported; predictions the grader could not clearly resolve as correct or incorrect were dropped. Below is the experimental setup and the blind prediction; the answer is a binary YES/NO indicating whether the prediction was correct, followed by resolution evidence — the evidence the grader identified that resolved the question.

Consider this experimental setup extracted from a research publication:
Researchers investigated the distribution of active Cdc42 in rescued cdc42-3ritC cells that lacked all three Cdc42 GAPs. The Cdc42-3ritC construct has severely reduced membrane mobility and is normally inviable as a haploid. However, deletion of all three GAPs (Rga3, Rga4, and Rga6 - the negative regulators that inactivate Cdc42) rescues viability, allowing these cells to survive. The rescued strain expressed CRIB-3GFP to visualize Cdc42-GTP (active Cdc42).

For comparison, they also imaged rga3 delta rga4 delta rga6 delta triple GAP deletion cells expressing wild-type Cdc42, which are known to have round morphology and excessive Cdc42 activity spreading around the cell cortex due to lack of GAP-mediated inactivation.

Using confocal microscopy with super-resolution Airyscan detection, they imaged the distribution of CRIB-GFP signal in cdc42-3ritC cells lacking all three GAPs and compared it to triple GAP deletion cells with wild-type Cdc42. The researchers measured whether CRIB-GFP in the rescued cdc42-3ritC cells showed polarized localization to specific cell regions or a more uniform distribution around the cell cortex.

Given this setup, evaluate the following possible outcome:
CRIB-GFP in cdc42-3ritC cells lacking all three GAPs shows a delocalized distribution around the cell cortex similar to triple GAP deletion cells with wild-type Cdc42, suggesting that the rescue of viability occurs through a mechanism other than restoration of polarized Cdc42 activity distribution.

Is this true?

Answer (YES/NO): YES